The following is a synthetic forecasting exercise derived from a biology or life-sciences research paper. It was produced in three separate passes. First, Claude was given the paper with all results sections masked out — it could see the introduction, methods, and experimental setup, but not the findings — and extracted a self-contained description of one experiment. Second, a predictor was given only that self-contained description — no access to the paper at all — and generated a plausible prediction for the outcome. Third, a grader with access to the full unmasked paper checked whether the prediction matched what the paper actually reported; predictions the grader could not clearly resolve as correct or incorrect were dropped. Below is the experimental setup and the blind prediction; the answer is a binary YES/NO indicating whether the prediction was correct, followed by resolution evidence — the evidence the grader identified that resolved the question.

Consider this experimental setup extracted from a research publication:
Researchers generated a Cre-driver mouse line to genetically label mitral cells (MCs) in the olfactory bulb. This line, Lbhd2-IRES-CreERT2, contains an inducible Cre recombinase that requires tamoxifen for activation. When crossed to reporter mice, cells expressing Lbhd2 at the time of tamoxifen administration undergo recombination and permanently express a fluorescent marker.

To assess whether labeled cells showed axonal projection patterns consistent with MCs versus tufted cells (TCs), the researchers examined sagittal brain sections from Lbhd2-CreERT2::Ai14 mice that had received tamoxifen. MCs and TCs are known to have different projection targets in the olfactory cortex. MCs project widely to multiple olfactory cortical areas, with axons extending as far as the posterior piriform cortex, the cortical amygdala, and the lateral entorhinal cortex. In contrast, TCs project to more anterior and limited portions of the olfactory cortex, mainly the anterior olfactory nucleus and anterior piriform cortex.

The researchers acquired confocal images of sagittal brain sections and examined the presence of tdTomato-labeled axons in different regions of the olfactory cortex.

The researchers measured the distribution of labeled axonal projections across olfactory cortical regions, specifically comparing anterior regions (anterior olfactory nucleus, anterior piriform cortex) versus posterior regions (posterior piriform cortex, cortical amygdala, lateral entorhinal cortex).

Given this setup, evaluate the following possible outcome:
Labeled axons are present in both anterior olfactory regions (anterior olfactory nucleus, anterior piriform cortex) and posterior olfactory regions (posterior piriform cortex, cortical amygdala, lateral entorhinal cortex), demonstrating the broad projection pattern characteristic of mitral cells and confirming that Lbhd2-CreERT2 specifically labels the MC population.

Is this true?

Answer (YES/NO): YES